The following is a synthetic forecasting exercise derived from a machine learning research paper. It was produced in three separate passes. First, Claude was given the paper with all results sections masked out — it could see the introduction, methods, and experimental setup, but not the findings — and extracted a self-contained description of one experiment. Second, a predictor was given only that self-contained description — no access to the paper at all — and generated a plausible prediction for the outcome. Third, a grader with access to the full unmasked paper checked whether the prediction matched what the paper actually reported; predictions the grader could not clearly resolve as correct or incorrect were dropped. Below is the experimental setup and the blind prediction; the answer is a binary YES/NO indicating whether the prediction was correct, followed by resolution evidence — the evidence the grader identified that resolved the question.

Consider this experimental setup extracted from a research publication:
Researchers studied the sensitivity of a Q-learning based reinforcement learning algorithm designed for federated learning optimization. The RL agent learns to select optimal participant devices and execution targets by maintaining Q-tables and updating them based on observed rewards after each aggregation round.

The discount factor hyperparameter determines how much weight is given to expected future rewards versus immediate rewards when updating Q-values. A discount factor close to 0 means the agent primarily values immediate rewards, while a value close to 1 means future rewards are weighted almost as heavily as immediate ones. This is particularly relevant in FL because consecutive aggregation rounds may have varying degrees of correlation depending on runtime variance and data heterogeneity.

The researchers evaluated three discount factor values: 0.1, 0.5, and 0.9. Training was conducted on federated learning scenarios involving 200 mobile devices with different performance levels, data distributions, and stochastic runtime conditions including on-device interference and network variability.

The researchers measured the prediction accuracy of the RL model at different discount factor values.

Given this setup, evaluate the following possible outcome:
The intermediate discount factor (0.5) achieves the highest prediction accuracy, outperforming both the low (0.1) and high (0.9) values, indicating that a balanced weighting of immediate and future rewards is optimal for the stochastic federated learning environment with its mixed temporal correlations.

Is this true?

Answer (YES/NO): NO